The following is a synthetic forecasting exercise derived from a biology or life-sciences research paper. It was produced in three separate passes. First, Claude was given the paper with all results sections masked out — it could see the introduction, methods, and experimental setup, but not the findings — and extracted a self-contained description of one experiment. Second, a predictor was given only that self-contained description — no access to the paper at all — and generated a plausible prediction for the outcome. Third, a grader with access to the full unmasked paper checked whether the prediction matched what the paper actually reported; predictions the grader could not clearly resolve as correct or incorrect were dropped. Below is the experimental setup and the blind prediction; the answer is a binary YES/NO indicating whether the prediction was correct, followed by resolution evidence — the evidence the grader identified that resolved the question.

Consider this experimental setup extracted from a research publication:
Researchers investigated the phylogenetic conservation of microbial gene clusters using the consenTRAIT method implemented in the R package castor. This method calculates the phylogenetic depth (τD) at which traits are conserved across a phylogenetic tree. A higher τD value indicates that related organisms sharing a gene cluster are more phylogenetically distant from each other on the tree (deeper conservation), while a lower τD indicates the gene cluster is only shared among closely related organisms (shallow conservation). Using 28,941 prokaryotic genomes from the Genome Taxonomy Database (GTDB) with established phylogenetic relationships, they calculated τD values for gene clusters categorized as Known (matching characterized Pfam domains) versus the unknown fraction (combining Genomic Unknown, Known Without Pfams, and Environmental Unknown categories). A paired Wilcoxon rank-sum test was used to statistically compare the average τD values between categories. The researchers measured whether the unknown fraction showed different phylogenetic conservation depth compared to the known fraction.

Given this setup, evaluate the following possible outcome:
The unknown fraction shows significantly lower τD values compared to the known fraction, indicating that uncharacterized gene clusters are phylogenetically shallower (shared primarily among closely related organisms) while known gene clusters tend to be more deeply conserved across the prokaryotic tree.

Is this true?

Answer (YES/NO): NO